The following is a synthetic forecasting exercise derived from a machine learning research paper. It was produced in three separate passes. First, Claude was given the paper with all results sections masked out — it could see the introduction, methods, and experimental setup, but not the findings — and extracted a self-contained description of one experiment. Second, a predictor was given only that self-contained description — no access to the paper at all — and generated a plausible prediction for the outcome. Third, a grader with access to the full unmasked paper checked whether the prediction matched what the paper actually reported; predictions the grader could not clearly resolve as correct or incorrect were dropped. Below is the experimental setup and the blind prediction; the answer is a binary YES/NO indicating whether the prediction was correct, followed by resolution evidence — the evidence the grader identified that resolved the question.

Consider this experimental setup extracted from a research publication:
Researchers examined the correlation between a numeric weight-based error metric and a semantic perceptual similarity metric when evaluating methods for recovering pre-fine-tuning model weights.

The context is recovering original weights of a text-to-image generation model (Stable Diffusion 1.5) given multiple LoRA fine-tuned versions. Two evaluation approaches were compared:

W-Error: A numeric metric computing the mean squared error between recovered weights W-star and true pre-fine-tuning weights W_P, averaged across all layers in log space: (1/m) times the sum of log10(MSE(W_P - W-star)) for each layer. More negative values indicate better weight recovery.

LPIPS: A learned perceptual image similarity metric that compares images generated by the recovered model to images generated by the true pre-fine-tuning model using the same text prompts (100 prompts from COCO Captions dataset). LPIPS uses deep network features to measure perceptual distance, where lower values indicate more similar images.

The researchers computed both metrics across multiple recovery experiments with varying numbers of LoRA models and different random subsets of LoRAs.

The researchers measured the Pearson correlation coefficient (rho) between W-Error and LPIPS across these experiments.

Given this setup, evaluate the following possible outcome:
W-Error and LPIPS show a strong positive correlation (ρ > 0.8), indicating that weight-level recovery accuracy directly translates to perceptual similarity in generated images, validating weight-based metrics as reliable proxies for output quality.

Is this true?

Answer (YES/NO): YES